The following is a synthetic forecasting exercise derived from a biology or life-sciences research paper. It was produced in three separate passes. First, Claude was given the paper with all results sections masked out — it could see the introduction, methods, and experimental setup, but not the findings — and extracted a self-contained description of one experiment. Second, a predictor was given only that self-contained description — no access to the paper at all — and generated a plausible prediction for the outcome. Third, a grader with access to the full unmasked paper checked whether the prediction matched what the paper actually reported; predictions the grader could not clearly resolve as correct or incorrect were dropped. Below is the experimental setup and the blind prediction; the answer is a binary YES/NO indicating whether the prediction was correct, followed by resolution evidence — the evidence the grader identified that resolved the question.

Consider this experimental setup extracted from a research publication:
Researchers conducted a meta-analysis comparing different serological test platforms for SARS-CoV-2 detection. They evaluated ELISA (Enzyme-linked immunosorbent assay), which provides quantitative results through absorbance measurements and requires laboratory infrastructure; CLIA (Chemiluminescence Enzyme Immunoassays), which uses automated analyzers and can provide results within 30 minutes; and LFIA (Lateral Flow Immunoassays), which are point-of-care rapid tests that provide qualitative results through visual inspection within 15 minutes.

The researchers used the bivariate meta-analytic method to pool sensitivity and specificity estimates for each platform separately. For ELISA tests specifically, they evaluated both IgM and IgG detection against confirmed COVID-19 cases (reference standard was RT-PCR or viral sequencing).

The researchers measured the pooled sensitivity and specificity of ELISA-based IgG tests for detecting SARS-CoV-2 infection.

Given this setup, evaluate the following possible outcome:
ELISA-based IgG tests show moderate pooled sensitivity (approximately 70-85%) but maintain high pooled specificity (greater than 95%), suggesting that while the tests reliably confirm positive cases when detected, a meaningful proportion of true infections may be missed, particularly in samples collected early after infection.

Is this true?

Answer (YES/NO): NO